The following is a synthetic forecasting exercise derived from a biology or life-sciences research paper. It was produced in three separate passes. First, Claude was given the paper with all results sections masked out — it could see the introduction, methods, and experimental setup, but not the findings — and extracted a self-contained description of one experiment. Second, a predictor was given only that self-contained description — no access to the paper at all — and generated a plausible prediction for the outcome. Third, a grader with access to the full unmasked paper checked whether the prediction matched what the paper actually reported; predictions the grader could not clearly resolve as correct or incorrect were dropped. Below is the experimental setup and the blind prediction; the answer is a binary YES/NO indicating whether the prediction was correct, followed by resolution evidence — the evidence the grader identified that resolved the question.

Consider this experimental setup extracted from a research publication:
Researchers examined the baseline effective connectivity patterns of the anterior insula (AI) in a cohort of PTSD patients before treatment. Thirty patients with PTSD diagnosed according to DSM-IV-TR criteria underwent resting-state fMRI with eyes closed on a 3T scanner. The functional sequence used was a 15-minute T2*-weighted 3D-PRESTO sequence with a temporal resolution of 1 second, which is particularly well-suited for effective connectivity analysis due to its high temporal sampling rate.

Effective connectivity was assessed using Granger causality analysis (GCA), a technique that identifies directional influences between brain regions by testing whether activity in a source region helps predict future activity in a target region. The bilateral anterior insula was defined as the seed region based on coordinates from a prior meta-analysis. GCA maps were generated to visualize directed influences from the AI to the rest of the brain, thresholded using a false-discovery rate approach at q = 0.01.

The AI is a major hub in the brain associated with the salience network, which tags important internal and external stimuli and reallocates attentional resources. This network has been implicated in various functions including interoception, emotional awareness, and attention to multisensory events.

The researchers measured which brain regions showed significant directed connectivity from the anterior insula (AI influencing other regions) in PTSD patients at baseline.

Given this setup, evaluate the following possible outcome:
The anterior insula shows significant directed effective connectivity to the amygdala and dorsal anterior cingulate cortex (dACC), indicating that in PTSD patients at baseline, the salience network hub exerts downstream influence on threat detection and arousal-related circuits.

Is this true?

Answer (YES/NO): NO